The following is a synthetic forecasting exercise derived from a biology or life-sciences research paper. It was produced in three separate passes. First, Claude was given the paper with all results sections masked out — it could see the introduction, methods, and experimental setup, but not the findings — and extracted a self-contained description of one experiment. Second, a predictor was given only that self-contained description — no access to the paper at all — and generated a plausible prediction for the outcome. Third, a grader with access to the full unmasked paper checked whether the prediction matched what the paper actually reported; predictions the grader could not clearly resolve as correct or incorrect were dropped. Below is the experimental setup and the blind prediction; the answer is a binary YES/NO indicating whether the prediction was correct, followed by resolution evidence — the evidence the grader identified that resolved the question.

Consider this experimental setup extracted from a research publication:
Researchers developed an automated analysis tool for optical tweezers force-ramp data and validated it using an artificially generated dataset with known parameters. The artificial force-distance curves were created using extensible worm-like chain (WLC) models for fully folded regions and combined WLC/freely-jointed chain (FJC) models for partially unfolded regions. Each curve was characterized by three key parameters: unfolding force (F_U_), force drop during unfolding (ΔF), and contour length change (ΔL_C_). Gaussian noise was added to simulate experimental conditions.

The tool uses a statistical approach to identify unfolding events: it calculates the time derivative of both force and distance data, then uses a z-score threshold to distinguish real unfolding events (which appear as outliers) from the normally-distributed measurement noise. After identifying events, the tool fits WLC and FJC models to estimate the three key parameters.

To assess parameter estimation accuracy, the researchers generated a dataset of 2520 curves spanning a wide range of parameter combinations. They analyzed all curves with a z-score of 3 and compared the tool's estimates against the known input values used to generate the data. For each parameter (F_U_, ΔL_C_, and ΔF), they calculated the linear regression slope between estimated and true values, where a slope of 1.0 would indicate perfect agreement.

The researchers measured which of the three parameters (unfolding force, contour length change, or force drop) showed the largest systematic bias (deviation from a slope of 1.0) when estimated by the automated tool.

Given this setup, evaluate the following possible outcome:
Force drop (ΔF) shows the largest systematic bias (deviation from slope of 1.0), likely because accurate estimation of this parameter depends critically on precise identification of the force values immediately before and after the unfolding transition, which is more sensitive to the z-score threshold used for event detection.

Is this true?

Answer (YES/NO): YES